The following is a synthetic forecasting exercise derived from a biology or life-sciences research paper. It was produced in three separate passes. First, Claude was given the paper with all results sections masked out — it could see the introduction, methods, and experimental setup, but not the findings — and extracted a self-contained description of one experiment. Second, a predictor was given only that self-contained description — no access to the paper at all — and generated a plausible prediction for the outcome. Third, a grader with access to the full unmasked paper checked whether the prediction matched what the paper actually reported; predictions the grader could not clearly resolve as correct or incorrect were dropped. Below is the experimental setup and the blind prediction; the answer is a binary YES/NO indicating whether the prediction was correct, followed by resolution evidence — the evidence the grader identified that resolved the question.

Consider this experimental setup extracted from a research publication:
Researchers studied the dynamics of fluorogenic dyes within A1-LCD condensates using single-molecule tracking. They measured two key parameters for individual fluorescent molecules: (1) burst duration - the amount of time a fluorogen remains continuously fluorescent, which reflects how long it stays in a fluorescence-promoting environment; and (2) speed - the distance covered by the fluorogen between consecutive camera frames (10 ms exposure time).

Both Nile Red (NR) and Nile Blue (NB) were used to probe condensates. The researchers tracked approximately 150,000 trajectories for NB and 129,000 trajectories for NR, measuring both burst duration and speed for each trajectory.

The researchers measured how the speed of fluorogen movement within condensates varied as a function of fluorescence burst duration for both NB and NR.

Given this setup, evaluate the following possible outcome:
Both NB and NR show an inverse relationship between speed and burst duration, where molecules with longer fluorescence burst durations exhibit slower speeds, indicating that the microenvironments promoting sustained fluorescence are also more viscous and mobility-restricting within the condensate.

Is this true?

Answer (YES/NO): YES